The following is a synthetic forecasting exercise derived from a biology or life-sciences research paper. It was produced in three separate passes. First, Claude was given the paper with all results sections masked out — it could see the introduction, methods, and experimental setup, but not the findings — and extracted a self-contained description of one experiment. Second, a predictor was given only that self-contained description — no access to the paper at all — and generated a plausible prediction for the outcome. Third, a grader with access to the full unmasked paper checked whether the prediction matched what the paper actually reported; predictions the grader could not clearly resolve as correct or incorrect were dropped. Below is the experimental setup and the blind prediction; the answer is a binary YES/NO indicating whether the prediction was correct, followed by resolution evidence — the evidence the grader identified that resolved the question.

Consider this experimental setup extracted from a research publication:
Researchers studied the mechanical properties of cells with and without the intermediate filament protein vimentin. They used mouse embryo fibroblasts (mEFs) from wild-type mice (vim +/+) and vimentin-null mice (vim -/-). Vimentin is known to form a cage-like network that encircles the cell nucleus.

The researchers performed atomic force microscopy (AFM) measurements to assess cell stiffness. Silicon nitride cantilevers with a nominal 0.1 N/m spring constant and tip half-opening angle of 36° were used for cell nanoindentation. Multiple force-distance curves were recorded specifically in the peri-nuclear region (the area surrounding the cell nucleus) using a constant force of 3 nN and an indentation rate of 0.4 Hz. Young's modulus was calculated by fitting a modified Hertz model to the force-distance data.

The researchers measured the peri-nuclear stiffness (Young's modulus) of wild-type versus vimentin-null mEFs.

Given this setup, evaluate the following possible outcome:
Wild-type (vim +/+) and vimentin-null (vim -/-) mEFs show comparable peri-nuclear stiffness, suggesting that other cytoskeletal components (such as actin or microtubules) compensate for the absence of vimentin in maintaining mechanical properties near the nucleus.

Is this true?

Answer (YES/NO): NO